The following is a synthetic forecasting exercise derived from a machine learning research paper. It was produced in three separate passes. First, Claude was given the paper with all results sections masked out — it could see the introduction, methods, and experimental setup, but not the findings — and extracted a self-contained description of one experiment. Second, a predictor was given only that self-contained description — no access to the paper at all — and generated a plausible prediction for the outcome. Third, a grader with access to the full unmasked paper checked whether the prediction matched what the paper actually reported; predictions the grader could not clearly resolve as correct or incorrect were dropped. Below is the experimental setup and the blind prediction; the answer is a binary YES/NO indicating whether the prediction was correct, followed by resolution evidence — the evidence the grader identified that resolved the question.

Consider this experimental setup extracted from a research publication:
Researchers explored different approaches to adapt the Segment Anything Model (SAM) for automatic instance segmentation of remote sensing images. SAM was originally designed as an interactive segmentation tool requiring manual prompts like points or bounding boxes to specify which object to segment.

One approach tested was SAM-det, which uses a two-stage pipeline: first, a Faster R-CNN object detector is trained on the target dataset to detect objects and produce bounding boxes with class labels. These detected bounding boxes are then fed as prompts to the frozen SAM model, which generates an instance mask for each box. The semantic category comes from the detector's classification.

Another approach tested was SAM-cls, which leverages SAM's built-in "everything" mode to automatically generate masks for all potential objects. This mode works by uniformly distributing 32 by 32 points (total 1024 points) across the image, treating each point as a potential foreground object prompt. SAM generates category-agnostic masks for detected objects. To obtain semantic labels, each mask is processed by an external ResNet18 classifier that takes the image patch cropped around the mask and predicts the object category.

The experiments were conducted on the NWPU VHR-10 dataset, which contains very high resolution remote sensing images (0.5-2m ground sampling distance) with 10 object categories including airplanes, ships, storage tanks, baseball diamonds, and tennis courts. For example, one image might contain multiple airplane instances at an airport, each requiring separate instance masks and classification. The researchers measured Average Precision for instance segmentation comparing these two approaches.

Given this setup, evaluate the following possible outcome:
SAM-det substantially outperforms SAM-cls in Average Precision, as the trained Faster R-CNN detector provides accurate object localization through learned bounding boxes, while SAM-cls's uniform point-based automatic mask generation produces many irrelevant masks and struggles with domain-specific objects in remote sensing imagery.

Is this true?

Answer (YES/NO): YES